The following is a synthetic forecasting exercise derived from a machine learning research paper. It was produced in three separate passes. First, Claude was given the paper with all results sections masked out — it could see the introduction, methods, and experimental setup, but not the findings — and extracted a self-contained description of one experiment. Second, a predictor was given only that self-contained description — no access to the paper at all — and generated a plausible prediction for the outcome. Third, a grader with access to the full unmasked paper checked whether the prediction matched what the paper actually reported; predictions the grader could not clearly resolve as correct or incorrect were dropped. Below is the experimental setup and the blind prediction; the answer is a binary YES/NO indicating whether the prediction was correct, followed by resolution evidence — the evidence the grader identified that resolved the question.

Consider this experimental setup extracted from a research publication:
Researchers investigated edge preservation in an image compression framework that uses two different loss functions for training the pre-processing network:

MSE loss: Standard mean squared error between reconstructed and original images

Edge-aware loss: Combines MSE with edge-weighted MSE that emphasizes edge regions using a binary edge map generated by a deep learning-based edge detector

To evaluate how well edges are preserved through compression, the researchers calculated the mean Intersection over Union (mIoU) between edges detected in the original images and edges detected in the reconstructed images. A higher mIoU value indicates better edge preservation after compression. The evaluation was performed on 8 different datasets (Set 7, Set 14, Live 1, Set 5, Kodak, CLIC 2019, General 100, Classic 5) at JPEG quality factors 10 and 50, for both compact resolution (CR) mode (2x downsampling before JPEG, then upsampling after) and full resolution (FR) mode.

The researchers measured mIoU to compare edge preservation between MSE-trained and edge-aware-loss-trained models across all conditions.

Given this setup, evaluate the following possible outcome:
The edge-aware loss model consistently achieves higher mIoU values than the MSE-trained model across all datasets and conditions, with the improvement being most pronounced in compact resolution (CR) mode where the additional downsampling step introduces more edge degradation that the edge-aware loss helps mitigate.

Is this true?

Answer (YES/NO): NO